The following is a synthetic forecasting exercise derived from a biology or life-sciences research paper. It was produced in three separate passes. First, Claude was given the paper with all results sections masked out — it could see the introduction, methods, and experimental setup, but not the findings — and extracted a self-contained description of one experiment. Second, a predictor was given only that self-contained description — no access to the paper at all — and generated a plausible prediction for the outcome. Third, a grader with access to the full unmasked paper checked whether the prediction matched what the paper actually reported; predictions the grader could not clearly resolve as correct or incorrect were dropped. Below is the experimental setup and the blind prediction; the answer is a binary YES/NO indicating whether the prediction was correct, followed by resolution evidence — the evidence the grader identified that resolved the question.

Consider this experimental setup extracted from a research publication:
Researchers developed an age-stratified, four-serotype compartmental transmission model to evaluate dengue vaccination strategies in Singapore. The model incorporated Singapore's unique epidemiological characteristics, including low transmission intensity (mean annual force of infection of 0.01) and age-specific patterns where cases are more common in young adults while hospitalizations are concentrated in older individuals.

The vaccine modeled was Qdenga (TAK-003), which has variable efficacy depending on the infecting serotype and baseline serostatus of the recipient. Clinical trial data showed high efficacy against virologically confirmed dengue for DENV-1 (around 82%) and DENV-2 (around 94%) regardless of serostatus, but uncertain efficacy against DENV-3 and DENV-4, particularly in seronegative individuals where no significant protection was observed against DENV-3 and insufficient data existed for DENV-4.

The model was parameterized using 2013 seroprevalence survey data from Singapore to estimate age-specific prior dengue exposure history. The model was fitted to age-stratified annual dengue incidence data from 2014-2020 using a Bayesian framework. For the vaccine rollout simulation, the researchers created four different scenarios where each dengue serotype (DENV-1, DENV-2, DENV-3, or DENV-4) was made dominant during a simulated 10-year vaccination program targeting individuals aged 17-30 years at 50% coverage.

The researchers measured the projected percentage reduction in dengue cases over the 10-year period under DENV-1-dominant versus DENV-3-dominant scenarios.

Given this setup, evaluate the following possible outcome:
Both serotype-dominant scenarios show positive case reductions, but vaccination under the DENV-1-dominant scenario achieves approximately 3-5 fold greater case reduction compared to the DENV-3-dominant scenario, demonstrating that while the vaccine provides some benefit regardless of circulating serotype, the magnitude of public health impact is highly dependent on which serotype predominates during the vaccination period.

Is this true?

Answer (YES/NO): NO